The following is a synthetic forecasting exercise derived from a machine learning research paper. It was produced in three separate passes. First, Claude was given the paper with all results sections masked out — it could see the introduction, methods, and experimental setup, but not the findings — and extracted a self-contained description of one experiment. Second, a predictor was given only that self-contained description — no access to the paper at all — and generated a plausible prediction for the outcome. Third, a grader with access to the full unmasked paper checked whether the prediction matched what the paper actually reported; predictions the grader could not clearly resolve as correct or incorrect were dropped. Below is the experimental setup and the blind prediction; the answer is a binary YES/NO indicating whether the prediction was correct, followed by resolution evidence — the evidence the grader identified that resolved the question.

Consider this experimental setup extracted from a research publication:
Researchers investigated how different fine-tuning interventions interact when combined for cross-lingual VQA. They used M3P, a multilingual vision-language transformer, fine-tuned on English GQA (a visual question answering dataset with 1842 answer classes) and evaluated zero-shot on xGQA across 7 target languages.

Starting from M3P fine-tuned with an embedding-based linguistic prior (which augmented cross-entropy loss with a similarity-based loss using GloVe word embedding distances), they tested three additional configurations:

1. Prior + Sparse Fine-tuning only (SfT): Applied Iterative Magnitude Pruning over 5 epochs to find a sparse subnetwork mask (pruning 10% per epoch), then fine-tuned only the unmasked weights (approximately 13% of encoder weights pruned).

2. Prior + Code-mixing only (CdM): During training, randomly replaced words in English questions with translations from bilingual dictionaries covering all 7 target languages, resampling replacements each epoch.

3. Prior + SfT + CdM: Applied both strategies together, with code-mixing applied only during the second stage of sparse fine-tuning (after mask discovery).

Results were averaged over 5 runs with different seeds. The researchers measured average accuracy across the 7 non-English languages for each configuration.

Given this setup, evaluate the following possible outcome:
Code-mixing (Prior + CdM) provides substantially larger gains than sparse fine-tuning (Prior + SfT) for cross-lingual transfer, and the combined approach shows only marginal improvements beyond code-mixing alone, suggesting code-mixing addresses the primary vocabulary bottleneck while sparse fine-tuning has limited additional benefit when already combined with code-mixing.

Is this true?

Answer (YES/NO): NO